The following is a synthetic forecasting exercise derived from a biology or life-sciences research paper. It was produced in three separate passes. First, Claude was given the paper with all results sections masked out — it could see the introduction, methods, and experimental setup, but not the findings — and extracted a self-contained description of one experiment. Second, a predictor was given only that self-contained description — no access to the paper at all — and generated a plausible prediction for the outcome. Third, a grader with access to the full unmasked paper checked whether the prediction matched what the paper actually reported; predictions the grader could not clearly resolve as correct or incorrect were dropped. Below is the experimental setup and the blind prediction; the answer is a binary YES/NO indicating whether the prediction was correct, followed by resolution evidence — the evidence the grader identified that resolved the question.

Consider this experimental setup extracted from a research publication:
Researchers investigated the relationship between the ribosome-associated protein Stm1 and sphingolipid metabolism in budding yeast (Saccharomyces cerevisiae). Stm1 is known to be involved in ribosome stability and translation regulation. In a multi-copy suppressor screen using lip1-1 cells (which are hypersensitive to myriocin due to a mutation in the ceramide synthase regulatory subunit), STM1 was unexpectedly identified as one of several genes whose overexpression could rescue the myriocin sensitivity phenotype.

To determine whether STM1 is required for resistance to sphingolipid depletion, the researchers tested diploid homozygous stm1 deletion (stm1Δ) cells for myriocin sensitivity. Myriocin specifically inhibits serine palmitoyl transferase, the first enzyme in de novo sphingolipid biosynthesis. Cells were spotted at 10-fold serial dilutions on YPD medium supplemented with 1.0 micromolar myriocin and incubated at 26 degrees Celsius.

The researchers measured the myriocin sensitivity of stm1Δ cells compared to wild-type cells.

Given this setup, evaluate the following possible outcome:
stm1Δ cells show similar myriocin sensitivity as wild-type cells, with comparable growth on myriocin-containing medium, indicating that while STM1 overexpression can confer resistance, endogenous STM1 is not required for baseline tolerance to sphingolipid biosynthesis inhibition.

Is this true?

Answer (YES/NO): YES